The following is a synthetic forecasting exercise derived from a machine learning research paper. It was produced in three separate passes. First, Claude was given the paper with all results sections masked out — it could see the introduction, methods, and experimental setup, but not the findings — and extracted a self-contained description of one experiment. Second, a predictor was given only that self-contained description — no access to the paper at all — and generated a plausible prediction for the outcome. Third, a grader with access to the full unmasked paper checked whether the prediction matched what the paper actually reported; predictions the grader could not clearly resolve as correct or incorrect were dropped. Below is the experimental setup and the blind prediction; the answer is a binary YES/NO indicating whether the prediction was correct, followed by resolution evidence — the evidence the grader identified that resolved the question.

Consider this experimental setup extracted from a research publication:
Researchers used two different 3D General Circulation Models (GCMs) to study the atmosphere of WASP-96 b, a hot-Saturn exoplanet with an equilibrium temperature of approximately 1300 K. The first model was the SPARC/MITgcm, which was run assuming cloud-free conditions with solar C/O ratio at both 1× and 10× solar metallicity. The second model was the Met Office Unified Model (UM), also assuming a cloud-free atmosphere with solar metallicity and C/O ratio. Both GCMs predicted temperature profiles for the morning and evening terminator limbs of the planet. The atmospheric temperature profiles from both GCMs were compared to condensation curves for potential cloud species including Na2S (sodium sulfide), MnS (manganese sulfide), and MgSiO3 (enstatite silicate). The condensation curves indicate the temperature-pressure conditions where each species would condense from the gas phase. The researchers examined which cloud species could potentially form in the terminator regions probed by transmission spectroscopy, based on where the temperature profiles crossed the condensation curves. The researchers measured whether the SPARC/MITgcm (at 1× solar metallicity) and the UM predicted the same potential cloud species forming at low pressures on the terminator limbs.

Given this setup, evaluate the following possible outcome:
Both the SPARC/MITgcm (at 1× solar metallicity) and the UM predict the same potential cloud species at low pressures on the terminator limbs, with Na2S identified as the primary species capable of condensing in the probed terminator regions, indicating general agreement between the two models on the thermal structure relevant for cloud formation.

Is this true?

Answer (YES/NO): NO